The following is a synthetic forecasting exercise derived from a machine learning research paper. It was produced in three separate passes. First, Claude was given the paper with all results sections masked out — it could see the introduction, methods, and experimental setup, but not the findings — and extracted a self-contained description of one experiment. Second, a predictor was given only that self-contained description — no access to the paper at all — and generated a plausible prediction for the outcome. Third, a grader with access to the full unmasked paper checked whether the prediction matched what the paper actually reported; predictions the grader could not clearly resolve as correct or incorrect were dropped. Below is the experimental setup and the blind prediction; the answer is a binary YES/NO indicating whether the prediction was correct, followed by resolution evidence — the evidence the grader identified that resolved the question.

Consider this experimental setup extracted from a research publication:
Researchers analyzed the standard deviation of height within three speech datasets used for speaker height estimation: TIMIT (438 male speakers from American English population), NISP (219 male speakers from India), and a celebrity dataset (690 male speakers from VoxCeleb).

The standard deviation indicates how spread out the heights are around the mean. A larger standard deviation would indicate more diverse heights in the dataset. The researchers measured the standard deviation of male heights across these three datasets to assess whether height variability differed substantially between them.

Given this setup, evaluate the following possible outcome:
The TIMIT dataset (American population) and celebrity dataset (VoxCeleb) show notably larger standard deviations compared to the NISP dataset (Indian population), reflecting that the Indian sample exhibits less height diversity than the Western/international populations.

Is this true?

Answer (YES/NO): NO